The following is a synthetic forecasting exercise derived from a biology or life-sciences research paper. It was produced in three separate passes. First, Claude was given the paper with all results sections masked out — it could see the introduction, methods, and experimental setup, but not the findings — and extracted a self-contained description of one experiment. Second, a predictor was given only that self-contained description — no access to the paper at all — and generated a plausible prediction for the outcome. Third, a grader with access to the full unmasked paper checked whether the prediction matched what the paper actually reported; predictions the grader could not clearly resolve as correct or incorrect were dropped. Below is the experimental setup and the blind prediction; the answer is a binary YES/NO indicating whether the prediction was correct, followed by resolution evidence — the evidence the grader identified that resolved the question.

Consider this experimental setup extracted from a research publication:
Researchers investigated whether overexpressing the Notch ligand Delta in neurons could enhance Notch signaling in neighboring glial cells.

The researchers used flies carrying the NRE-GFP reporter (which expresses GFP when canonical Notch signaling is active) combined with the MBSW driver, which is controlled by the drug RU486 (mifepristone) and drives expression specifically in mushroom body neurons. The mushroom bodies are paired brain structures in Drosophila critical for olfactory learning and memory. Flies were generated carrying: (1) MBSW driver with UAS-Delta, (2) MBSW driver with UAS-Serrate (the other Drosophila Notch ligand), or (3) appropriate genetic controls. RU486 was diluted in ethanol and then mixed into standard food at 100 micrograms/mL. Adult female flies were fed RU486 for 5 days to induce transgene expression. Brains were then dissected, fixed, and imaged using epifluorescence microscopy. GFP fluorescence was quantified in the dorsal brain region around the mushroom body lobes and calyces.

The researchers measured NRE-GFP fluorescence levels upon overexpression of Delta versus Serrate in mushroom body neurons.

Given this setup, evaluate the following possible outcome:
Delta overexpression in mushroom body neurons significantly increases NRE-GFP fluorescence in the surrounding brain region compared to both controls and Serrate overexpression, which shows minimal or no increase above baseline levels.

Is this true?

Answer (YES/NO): YES